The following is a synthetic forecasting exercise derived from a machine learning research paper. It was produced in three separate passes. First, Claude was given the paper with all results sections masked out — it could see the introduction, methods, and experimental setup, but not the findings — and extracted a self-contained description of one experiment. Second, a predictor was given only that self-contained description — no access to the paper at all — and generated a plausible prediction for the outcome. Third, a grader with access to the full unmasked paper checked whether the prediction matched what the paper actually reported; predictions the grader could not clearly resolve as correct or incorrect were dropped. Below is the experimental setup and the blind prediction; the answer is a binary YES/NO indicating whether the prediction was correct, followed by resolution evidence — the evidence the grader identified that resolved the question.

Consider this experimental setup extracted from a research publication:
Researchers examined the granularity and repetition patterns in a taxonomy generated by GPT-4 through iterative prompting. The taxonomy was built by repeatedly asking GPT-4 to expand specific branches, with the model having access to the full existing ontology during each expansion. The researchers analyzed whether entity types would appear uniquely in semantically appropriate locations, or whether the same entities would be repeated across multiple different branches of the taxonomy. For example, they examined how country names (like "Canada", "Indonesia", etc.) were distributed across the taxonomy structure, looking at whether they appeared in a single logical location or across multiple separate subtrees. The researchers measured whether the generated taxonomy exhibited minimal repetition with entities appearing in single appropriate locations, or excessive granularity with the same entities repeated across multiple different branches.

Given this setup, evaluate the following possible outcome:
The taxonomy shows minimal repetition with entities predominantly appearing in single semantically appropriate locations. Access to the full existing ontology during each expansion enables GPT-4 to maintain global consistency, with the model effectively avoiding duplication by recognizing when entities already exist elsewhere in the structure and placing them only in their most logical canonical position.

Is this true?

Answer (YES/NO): NO